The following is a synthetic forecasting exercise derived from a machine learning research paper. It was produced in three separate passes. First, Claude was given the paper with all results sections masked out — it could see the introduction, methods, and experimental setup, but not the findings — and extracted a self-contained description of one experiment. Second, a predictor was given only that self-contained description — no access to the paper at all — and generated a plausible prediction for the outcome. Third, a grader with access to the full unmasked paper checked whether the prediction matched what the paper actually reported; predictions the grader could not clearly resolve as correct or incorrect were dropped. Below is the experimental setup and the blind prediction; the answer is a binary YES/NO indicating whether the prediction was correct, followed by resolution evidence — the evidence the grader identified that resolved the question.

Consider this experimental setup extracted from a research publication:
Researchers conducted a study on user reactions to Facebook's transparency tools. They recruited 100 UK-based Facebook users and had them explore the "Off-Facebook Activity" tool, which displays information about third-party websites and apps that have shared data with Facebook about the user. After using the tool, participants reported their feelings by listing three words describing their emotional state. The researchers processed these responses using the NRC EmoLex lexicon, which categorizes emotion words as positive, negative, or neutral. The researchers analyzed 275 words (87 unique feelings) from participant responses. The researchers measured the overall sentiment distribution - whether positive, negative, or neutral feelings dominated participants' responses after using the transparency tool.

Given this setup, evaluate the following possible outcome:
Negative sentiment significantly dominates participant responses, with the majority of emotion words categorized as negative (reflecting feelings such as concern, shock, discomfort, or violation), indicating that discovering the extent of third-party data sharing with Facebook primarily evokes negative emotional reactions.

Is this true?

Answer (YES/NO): YES